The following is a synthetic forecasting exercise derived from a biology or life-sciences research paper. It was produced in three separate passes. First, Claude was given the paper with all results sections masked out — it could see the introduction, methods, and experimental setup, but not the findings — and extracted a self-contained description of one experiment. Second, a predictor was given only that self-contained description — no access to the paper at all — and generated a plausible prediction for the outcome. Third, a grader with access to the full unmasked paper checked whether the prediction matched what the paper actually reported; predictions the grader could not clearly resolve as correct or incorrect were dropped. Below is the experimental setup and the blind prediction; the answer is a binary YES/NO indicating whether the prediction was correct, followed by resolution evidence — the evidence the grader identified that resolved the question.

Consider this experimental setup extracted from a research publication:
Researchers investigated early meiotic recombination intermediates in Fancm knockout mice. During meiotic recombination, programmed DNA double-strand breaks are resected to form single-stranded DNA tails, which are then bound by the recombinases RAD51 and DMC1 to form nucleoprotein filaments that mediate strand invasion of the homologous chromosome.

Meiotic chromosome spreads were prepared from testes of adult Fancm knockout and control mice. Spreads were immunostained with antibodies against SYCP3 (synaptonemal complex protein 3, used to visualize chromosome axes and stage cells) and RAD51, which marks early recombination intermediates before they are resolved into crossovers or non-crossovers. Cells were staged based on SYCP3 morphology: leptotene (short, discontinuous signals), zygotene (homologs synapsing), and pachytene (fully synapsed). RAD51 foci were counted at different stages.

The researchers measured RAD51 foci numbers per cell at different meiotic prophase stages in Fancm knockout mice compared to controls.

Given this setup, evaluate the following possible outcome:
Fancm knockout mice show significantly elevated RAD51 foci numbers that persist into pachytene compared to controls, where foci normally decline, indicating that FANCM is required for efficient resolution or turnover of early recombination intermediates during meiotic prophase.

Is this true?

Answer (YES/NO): YES